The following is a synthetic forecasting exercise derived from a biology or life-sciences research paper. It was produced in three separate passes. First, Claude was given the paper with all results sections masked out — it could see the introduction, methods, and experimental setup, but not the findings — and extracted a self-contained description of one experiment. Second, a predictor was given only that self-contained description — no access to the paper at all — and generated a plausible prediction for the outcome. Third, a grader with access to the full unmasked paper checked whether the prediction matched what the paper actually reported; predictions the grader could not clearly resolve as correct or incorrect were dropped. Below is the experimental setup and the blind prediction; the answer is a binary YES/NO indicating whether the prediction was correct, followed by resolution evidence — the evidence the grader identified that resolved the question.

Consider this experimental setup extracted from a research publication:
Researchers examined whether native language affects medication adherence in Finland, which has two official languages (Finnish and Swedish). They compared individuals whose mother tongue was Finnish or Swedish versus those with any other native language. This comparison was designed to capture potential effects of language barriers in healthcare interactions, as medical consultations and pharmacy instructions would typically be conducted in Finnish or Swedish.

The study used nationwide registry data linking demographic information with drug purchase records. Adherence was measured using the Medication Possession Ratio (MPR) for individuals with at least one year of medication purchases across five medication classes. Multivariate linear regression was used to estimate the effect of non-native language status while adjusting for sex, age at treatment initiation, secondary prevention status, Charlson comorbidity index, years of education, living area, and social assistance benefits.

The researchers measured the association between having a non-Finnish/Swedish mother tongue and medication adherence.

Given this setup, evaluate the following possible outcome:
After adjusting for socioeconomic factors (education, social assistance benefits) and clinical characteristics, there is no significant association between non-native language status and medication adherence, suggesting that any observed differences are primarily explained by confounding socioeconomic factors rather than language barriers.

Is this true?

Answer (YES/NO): NO